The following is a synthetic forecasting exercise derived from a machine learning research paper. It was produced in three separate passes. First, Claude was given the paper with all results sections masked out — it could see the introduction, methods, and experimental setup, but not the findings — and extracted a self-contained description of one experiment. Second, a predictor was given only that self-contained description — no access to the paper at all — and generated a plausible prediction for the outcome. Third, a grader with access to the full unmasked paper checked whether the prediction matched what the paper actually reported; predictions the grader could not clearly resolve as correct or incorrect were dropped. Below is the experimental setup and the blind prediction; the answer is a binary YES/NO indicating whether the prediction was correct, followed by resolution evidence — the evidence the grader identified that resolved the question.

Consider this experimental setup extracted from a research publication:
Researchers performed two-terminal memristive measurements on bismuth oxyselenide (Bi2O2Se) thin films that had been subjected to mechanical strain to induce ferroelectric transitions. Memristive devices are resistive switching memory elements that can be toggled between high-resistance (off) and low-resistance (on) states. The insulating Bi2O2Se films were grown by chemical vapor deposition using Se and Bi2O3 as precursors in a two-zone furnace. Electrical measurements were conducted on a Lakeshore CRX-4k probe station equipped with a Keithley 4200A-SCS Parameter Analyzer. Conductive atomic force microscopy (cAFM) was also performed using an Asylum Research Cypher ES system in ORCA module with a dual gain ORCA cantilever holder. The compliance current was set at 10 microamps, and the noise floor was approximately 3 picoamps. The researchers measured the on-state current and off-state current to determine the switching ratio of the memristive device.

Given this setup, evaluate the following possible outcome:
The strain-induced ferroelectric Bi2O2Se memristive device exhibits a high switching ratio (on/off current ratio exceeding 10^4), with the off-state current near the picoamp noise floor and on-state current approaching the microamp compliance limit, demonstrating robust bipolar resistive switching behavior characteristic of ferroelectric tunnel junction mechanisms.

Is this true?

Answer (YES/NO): YES